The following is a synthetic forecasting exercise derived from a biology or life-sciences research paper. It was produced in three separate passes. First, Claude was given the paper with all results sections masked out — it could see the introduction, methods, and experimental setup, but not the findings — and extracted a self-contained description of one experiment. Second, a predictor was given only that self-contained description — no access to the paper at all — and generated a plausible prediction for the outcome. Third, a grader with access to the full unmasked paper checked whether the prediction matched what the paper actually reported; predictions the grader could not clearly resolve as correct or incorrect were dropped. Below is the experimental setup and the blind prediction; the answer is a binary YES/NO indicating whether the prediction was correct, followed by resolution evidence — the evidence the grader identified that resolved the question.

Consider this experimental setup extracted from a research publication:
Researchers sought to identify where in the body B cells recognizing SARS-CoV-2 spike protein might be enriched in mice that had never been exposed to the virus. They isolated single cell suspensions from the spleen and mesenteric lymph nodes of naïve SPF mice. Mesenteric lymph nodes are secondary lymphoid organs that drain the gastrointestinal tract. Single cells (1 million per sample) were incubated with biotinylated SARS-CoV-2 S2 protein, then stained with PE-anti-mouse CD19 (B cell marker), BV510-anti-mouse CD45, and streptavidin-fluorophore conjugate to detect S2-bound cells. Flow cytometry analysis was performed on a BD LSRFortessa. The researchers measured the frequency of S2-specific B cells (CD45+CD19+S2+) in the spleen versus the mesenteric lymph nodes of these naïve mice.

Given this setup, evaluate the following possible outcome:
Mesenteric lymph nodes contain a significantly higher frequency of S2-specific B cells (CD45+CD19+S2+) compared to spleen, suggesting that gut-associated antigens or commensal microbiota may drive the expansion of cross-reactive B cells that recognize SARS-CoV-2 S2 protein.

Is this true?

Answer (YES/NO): YES